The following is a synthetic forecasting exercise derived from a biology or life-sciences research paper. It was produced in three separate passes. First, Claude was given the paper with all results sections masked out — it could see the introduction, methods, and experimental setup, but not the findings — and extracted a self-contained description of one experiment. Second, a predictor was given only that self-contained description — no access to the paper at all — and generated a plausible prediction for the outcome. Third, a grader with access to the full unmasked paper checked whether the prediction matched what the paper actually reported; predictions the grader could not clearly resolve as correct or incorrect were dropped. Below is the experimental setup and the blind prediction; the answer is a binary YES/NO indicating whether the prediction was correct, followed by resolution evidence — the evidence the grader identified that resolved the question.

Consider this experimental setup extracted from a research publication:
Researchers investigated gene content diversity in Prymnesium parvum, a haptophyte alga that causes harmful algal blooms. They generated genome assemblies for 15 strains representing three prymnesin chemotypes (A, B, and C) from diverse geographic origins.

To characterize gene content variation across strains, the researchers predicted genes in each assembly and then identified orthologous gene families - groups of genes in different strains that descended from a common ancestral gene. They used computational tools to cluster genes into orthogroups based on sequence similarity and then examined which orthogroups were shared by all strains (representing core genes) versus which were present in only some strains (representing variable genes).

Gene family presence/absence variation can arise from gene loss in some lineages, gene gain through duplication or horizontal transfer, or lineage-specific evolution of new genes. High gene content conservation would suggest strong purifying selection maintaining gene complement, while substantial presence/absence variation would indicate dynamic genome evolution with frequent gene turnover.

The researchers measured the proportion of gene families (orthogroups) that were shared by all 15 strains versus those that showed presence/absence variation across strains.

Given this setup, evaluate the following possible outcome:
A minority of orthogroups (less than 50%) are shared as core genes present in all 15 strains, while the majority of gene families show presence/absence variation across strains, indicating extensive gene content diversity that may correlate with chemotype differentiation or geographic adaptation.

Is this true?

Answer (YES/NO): YES